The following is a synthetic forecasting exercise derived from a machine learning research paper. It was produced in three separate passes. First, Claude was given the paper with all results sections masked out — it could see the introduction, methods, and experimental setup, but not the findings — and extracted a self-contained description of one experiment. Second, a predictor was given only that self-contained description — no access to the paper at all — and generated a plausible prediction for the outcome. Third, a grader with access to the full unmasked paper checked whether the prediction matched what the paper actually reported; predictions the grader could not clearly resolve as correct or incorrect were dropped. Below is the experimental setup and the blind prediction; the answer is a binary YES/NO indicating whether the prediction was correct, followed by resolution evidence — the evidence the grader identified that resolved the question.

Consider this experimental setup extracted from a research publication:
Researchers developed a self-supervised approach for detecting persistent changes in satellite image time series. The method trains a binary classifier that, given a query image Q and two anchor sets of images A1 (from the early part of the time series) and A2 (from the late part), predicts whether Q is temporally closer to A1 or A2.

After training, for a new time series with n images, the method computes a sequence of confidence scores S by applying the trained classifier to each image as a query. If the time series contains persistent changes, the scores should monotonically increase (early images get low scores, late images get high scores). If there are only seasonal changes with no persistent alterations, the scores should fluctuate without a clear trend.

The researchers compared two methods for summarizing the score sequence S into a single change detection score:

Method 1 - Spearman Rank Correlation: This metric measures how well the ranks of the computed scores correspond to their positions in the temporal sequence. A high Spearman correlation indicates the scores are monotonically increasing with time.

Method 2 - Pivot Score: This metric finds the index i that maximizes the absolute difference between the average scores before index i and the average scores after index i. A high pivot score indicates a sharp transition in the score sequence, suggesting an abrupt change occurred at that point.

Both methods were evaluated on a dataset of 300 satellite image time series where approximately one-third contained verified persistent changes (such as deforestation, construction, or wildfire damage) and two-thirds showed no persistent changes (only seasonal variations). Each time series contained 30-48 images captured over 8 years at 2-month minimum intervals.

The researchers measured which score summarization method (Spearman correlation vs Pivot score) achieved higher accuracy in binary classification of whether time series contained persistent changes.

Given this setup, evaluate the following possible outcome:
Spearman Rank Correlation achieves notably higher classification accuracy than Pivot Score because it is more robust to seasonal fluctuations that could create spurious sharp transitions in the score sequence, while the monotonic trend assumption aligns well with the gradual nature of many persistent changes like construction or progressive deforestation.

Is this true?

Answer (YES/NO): NO